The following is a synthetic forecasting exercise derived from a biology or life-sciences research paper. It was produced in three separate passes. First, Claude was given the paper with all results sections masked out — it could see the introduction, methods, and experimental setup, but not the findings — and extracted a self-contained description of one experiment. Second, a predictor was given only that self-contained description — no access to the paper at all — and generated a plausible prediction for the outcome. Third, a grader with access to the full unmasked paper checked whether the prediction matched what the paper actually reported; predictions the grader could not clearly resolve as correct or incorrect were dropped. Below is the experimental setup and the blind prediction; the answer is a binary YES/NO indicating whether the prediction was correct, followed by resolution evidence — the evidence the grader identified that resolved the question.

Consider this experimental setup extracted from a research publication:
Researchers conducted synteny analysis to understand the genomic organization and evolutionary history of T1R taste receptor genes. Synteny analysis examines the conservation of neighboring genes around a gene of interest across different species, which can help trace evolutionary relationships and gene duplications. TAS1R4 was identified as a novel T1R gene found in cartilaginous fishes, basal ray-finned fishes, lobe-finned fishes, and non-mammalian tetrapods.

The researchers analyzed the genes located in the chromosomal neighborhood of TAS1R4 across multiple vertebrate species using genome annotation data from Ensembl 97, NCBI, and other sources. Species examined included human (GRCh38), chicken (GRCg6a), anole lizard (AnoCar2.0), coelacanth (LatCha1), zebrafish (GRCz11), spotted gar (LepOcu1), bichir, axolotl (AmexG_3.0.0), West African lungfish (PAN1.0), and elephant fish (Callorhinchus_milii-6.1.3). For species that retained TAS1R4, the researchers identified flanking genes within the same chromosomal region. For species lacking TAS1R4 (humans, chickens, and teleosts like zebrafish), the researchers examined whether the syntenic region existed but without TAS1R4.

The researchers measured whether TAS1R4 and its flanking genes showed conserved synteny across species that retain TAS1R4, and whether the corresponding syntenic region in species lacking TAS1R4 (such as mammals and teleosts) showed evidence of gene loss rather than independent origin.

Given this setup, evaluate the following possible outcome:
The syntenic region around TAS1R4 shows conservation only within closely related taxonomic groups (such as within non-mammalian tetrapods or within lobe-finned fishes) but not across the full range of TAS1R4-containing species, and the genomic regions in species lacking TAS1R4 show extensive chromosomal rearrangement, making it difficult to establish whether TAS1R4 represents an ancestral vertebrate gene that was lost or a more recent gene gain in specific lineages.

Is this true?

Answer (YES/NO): NO